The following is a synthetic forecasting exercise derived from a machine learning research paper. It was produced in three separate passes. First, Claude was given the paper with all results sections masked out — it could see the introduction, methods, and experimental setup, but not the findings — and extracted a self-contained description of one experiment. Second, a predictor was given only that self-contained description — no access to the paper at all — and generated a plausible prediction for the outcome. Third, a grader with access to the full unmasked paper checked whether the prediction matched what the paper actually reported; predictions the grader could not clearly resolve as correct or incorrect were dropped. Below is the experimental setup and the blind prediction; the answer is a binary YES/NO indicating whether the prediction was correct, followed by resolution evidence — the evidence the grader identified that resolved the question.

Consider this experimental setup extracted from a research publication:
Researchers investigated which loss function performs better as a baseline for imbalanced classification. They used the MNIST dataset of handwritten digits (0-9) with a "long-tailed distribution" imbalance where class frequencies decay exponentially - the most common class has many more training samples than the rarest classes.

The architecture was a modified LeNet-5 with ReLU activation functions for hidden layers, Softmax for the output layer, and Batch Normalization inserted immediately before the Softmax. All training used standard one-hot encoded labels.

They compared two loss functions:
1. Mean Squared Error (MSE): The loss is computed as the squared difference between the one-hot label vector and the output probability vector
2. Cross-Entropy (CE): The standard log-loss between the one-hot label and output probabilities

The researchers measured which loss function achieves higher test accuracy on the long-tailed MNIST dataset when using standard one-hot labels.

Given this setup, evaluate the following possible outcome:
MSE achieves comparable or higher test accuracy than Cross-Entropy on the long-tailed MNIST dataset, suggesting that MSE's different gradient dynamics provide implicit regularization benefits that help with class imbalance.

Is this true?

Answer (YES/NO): YES